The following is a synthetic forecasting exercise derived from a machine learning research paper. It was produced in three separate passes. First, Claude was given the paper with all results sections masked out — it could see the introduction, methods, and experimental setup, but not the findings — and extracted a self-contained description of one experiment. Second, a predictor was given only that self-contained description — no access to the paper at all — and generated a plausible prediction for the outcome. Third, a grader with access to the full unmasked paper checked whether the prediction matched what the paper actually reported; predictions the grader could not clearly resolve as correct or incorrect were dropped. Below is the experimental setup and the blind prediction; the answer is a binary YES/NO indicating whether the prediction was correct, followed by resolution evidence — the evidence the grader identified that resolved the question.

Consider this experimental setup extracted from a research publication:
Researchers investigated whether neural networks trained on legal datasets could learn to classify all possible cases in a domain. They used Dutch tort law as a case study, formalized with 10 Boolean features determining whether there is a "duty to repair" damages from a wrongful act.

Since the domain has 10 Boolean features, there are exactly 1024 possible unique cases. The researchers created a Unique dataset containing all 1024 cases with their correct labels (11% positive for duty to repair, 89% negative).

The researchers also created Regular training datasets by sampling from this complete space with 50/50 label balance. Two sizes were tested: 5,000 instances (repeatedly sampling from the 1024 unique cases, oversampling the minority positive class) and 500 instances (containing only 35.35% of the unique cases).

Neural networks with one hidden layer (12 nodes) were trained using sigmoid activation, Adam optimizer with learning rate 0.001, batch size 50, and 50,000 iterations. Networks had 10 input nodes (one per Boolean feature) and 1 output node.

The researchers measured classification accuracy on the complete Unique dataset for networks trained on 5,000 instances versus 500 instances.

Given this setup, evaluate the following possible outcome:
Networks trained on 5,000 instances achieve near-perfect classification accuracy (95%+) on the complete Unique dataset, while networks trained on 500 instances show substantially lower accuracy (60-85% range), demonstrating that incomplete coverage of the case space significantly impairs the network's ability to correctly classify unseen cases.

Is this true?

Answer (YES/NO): NO